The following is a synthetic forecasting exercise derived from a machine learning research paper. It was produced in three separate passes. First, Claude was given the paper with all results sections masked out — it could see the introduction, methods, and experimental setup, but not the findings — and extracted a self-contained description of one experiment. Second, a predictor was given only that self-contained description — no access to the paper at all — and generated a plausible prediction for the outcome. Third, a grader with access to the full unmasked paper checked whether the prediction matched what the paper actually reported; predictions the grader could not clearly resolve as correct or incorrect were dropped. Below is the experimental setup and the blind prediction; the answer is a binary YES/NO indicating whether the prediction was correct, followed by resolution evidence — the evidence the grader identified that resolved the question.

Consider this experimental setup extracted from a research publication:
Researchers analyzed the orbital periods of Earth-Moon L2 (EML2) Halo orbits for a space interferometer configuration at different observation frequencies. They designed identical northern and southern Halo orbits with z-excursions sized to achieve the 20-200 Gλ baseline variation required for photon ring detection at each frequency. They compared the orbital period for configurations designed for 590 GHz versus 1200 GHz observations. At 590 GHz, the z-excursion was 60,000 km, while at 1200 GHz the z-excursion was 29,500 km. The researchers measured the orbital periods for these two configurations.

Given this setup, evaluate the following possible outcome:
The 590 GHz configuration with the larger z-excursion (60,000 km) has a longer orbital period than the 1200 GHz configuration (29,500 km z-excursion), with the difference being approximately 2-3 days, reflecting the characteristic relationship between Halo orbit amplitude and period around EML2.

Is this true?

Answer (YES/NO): NO